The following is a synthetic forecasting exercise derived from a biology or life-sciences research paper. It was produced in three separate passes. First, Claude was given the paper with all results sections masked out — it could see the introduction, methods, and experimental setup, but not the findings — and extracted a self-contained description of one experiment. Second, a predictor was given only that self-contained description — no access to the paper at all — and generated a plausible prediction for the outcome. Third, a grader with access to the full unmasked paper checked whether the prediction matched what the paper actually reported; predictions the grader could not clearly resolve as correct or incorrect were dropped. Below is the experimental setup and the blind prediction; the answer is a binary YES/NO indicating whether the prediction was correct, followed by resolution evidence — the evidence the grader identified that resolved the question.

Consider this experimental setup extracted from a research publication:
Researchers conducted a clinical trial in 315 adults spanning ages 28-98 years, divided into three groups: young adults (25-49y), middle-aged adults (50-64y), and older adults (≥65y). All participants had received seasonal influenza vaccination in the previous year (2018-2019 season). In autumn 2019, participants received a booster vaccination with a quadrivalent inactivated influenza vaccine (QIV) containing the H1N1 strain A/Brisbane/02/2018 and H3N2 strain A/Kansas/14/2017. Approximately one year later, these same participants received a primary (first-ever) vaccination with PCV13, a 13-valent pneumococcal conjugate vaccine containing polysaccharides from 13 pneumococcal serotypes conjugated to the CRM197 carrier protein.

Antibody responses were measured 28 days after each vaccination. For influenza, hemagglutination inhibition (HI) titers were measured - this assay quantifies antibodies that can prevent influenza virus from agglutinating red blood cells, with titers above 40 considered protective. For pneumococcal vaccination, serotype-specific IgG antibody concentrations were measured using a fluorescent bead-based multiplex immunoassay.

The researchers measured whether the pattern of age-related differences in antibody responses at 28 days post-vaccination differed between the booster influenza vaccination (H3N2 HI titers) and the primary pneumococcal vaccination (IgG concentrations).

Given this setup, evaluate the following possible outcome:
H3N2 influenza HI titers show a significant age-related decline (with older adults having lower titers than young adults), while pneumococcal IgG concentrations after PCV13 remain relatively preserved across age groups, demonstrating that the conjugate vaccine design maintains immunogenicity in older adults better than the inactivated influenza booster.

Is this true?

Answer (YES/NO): NO